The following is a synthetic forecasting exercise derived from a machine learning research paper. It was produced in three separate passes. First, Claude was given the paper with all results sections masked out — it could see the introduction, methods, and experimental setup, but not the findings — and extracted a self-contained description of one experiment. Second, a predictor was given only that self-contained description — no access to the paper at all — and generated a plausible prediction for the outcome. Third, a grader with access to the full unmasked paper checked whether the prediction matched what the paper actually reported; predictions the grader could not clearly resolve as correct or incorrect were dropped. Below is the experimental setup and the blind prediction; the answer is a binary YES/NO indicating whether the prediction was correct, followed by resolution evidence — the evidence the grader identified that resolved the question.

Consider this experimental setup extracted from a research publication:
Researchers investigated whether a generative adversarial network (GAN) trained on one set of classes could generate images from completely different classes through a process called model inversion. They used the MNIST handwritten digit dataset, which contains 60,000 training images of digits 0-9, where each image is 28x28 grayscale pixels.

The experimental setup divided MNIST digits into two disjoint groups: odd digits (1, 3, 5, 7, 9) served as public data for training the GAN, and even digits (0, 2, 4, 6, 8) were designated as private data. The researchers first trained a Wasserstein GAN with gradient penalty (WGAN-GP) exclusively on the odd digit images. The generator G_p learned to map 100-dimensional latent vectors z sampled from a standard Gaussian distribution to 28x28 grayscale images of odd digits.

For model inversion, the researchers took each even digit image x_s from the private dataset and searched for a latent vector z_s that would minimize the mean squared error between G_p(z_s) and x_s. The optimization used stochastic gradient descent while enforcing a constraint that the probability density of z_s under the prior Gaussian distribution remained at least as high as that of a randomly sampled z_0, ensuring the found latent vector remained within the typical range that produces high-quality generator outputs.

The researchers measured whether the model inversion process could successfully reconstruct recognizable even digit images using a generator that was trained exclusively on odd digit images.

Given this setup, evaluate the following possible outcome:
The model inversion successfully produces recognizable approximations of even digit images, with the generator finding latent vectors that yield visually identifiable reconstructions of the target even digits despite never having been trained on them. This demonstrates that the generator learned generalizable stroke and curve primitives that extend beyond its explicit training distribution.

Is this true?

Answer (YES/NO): YES